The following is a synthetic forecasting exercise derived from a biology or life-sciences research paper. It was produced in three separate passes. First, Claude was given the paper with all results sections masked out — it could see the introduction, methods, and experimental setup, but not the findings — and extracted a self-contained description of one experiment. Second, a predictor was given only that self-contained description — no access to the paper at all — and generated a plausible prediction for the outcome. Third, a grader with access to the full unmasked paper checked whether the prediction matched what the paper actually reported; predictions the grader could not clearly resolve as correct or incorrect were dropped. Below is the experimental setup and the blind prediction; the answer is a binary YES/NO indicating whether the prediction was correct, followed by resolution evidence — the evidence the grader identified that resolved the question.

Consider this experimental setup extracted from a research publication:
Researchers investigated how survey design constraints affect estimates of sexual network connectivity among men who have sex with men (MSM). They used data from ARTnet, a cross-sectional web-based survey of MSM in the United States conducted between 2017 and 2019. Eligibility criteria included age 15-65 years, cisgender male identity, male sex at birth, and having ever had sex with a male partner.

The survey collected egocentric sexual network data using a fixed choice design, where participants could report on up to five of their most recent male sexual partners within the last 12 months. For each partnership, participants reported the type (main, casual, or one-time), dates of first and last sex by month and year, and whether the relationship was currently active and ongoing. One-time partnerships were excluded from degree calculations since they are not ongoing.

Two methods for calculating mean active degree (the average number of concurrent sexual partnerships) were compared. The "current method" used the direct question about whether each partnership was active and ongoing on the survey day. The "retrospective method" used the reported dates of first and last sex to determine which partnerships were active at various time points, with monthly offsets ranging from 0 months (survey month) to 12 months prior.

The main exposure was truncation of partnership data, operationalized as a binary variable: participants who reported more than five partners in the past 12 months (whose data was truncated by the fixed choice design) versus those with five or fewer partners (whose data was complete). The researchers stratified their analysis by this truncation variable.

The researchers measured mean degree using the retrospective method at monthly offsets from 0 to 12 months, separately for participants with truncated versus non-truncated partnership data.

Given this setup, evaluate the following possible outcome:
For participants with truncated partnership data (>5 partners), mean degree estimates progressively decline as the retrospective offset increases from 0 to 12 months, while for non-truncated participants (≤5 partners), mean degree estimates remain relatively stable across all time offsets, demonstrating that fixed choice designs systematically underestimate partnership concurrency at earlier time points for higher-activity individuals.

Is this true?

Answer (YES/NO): YES